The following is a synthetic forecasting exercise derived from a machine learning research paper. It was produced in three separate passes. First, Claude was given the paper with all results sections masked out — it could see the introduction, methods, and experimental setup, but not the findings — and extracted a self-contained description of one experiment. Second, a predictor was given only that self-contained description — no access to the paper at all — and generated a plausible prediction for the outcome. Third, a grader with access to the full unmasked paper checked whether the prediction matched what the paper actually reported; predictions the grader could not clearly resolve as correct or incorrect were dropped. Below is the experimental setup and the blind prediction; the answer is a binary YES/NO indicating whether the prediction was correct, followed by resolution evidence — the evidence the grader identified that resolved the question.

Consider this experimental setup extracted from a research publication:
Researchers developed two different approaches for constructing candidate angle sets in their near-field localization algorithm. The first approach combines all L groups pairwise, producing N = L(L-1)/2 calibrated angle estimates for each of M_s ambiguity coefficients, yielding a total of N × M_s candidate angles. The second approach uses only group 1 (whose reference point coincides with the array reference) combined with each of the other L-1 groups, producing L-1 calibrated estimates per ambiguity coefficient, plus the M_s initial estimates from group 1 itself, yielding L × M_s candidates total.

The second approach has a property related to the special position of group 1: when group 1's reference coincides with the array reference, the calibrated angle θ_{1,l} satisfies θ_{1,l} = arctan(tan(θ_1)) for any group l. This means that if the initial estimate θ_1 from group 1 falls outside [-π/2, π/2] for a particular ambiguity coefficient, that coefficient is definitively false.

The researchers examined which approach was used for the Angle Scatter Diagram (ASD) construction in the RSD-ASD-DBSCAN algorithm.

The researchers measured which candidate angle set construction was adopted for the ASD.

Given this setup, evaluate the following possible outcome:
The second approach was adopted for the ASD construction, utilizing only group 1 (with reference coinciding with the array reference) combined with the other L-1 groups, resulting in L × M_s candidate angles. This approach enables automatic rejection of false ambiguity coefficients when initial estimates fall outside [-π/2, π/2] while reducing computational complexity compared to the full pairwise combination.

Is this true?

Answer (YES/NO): YES